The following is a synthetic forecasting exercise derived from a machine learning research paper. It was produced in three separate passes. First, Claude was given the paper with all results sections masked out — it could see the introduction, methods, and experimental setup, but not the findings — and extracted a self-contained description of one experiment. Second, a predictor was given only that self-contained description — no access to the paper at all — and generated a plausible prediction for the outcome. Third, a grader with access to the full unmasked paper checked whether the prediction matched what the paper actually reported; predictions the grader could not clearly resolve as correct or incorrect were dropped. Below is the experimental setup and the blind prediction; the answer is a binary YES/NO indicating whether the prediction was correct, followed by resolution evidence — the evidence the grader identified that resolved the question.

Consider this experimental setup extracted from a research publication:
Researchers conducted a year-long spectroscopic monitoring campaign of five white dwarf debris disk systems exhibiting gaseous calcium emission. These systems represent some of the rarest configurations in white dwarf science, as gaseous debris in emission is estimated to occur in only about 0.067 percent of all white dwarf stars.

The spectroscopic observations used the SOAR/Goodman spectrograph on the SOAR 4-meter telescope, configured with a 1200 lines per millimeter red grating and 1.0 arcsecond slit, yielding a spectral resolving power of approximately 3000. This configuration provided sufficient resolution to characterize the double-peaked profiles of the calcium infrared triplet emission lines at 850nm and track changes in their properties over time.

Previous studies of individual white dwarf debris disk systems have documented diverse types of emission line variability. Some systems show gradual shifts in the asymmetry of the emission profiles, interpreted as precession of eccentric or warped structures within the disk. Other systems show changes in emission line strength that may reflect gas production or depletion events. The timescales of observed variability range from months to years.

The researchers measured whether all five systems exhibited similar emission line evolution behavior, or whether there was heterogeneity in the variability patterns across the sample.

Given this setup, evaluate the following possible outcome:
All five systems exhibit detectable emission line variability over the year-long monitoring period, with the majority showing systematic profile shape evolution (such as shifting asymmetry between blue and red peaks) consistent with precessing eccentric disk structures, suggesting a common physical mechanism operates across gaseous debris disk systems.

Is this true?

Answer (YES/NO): NO